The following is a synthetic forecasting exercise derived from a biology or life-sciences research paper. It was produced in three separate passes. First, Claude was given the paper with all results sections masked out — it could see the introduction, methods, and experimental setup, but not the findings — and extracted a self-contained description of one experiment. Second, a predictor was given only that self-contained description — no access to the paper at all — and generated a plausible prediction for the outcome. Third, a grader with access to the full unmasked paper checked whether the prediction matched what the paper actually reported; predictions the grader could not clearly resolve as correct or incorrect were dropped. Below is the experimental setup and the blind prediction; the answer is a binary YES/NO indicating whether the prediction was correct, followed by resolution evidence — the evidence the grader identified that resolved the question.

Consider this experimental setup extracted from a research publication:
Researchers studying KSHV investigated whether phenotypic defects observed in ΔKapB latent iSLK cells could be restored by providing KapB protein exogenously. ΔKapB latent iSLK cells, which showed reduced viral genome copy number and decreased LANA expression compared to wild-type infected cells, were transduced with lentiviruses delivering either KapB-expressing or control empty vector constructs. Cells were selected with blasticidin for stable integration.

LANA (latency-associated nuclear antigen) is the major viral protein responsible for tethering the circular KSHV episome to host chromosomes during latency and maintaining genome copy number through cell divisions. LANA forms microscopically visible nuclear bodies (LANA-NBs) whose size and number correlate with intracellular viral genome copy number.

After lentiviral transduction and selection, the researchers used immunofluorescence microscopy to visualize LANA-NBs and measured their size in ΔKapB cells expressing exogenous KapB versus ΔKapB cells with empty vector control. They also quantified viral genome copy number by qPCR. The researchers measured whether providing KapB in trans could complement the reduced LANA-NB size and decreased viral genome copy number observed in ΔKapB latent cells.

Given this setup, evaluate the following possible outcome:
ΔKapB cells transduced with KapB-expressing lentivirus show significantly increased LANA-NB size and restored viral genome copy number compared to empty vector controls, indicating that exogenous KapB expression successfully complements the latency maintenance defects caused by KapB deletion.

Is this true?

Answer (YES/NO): NO